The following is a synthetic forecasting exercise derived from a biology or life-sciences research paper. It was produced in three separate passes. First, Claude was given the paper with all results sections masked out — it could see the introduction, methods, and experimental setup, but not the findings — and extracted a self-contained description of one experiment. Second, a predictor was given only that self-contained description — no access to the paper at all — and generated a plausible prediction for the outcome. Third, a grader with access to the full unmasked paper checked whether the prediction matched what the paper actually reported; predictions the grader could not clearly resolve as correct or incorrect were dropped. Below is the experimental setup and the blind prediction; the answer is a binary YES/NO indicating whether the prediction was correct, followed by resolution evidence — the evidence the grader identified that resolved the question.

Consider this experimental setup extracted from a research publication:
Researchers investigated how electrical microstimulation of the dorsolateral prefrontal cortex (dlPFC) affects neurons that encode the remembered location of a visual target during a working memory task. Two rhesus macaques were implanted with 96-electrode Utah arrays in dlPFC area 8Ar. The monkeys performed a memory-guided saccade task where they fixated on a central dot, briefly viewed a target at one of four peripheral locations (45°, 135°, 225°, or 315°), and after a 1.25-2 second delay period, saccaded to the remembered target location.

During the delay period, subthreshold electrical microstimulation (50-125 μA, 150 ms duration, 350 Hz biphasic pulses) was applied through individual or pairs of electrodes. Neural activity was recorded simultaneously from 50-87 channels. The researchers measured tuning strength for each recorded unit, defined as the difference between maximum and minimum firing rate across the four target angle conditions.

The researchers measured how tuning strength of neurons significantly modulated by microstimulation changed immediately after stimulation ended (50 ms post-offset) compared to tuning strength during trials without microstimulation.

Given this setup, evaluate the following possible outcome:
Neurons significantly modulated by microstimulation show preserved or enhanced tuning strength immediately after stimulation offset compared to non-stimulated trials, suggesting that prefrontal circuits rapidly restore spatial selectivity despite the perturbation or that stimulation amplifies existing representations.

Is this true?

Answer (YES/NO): NO